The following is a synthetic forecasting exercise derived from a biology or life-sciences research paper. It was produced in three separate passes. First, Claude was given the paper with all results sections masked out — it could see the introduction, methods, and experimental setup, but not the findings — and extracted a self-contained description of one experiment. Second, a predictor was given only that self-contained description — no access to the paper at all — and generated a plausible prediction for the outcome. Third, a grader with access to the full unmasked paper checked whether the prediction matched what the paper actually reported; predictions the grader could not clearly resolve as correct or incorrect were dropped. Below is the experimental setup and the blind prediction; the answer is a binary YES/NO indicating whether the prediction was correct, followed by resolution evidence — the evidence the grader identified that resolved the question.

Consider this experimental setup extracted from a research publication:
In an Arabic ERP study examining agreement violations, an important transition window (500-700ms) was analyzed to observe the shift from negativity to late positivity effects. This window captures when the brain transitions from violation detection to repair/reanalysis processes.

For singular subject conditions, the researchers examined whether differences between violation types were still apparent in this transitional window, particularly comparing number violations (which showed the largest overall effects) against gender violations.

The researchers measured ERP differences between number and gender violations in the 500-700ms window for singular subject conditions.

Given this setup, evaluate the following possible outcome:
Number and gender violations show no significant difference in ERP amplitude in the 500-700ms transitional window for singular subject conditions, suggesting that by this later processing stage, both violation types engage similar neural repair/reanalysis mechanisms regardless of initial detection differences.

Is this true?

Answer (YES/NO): NO